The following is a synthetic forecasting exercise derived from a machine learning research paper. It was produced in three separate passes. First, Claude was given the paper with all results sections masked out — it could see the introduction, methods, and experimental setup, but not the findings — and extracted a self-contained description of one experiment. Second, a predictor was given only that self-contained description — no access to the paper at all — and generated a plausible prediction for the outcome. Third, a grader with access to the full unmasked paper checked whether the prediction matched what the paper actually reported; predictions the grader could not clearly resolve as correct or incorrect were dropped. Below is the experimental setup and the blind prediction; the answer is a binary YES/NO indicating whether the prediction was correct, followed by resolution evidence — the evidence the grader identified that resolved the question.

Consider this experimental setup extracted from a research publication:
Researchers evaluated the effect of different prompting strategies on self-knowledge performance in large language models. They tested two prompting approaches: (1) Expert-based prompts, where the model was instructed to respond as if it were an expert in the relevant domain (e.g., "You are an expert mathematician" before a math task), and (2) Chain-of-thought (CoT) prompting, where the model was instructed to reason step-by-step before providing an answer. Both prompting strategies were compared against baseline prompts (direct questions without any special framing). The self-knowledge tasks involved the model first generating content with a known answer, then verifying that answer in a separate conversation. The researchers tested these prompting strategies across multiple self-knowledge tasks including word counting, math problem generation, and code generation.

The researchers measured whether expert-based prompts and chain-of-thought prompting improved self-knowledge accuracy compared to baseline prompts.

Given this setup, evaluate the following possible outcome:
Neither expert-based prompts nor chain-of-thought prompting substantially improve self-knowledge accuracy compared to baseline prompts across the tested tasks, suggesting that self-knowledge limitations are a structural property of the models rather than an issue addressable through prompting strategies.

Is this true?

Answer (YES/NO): NO